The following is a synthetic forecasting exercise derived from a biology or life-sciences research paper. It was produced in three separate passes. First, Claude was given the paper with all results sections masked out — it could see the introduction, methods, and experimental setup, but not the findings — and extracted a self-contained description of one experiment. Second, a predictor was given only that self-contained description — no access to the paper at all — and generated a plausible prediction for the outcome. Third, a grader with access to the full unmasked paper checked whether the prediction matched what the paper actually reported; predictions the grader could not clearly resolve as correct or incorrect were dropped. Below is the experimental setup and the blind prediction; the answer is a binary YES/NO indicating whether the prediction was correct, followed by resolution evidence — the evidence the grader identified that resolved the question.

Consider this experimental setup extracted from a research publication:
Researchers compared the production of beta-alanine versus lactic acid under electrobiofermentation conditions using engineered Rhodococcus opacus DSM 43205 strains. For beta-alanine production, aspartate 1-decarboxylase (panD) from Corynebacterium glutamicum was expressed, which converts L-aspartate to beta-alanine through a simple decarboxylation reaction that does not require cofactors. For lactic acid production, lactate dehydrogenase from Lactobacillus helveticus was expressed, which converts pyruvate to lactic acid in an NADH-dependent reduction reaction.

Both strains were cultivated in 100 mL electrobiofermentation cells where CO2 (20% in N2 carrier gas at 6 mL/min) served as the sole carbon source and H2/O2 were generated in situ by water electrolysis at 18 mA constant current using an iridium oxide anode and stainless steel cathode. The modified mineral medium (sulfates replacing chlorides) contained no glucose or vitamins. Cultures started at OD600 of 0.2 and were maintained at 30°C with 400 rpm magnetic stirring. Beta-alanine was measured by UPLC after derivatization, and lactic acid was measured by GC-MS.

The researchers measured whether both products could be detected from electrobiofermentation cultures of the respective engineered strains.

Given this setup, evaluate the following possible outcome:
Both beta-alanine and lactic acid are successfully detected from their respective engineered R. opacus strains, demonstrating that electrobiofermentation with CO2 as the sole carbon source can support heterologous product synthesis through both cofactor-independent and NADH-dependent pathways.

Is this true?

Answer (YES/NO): NO